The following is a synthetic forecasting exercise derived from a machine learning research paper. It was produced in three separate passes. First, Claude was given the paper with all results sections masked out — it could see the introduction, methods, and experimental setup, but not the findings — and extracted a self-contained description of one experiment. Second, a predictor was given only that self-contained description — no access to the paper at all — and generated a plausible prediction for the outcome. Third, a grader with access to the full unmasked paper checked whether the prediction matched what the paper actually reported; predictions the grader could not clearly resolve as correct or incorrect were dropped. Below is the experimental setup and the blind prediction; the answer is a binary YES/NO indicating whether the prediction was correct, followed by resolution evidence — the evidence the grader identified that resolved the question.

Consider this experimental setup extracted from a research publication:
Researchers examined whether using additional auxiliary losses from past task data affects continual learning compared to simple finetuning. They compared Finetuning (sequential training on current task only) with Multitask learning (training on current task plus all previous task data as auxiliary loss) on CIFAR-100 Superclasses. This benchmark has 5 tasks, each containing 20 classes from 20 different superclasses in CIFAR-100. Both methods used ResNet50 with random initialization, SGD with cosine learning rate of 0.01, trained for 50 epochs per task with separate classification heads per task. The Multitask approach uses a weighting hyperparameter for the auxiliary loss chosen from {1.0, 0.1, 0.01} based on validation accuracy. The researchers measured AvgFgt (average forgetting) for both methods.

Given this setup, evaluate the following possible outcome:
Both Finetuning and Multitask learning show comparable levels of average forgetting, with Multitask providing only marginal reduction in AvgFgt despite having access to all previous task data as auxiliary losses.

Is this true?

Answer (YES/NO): NO